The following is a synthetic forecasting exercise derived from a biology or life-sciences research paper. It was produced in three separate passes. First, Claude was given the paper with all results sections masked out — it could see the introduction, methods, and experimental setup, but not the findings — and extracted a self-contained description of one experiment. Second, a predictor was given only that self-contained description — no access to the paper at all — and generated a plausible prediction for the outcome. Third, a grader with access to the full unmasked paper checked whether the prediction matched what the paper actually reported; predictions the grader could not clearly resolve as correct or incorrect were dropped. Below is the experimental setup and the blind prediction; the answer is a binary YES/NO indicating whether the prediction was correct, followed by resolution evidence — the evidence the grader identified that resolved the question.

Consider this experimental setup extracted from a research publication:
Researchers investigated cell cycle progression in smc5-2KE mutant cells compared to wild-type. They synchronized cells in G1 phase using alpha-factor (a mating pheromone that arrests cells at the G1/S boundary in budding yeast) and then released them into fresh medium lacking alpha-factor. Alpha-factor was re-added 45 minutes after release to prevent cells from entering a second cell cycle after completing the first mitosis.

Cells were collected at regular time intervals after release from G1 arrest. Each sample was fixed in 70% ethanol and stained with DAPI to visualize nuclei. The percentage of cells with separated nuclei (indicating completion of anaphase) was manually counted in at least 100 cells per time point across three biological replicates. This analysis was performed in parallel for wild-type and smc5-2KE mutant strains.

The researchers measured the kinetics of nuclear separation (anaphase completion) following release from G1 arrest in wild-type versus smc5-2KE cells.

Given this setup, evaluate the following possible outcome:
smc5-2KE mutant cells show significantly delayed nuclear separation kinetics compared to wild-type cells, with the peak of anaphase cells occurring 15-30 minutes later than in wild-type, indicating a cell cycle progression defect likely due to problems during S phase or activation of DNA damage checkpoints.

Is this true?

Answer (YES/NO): NO